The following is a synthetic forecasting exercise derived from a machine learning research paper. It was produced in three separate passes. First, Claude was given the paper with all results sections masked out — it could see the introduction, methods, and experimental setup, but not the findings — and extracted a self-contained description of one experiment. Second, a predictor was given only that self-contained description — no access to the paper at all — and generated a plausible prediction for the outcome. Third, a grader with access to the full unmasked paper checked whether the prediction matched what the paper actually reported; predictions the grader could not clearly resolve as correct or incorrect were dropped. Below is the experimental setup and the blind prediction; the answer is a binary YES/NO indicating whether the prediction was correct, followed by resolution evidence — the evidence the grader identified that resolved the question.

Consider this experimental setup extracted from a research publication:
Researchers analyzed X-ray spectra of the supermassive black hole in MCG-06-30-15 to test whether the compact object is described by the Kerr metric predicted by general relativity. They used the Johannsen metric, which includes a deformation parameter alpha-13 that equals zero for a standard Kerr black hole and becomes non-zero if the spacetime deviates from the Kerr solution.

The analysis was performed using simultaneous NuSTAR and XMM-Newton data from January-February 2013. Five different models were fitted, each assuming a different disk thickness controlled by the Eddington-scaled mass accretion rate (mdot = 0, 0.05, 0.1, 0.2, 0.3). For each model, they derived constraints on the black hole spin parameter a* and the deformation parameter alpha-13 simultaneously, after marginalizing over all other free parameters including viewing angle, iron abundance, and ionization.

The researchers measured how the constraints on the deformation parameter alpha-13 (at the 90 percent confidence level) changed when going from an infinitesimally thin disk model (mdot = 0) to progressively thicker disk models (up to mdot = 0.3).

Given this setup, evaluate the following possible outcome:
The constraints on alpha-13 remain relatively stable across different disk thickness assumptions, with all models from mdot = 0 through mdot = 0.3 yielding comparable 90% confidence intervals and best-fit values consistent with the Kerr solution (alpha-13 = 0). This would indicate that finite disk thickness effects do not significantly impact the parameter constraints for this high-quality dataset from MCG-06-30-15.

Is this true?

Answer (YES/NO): YES